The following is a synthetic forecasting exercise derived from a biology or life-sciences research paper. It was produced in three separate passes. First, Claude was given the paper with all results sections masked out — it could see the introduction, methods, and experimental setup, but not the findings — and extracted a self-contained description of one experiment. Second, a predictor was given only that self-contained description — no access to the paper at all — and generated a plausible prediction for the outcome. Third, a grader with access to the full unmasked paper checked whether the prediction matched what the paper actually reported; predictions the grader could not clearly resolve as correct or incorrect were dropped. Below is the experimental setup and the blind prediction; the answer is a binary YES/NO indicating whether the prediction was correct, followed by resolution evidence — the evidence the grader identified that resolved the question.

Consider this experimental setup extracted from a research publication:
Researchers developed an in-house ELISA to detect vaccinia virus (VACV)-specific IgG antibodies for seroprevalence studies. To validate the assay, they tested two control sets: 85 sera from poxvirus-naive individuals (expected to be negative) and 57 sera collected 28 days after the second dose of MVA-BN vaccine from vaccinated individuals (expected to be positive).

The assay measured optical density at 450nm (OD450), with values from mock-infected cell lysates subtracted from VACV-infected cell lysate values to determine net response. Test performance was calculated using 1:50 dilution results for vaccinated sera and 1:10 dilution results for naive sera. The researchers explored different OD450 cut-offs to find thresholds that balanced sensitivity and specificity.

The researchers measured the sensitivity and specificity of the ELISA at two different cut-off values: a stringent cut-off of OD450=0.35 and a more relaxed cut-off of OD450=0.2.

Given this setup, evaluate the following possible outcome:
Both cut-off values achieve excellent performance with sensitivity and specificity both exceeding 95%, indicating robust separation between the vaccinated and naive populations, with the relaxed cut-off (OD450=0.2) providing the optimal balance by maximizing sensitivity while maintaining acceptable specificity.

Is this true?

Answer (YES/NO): NO